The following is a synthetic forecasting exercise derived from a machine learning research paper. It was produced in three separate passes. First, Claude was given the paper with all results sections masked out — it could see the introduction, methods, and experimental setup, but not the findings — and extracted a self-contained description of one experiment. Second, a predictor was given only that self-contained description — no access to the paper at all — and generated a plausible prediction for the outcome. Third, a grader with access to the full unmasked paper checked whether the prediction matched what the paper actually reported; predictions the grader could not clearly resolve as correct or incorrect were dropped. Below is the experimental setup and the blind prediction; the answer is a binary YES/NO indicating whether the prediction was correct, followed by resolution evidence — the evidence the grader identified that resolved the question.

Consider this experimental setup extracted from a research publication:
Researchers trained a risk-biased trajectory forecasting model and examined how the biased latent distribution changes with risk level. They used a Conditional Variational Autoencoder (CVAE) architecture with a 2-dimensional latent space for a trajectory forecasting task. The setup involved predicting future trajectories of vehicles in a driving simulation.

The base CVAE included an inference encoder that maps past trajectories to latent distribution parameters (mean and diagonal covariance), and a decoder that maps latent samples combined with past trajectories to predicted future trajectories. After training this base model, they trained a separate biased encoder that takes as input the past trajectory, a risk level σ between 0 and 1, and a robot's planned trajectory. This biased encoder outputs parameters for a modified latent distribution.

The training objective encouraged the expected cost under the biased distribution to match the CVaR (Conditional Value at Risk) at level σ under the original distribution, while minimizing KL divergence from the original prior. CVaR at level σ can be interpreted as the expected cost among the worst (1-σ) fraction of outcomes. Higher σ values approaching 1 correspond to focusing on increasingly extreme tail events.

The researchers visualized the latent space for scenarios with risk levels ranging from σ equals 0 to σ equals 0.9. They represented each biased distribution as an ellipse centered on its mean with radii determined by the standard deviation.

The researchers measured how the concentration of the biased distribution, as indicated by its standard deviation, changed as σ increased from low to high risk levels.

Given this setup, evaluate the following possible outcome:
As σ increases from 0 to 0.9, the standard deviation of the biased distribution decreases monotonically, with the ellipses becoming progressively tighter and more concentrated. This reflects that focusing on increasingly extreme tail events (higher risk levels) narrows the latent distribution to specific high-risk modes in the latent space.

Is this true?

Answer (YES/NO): YES